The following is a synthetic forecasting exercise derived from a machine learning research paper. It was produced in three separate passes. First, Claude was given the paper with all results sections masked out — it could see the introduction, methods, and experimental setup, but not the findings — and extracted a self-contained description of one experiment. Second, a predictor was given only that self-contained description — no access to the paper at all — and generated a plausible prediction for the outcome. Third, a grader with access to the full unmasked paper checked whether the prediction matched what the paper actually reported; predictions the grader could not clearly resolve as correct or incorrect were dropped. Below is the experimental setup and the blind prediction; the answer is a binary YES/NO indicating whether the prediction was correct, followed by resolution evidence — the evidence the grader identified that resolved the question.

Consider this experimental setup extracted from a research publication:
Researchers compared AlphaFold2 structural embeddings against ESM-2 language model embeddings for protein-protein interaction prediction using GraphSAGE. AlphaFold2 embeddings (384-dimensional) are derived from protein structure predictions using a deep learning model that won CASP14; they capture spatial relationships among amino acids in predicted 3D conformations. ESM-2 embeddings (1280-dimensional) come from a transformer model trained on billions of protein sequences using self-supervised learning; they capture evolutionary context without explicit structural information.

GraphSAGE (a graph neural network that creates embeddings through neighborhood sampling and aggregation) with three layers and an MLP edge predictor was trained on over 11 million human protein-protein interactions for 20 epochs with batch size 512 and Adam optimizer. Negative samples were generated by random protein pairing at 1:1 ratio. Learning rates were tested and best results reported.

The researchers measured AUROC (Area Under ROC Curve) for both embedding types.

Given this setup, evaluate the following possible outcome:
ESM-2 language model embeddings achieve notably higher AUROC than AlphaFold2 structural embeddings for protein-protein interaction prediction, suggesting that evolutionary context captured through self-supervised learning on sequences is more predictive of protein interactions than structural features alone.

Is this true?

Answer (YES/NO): NO